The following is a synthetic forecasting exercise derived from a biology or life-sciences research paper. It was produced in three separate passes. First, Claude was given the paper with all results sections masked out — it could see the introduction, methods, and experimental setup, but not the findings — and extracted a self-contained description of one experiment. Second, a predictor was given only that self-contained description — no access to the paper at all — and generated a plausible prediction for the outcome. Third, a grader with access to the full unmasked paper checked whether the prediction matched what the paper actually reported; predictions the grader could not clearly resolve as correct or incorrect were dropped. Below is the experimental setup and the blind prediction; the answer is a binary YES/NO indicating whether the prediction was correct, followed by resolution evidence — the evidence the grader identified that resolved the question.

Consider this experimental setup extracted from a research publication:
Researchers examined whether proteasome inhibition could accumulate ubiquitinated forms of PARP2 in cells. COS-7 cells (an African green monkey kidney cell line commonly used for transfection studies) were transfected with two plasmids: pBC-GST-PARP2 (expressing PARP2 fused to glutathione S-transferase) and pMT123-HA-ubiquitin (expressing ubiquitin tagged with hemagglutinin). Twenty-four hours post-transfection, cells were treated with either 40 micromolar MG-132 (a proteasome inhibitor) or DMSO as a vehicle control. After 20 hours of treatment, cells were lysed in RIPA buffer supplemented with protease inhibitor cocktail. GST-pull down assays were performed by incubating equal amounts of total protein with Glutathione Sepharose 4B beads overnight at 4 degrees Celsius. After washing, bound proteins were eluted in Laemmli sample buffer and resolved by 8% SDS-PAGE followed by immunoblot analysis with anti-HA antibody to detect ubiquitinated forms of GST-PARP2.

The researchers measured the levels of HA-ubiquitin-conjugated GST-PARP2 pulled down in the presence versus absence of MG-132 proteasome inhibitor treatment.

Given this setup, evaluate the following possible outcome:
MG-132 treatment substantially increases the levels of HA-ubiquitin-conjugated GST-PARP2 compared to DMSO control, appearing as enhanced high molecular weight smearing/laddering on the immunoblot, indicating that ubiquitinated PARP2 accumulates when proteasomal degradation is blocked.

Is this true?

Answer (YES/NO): YES